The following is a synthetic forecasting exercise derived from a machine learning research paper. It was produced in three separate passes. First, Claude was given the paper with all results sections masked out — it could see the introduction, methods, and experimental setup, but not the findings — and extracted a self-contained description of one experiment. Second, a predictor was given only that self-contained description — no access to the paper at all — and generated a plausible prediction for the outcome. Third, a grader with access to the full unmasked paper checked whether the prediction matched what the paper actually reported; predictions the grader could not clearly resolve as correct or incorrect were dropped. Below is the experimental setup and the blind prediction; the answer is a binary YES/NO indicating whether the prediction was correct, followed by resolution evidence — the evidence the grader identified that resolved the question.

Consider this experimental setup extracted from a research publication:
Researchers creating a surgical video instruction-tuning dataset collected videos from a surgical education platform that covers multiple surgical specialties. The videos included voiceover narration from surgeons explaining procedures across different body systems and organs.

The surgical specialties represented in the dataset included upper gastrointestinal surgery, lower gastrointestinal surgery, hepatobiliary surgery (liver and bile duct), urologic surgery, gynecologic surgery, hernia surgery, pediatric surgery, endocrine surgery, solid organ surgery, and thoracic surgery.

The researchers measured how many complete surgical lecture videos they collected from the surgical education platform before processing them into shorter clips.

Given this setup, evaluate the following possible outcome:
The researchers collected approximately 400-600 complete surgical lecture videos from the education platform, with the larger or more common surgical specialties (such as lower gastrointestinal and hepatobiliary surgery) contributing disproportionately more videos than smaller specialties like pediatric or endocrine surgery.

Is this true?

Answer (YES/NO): NO